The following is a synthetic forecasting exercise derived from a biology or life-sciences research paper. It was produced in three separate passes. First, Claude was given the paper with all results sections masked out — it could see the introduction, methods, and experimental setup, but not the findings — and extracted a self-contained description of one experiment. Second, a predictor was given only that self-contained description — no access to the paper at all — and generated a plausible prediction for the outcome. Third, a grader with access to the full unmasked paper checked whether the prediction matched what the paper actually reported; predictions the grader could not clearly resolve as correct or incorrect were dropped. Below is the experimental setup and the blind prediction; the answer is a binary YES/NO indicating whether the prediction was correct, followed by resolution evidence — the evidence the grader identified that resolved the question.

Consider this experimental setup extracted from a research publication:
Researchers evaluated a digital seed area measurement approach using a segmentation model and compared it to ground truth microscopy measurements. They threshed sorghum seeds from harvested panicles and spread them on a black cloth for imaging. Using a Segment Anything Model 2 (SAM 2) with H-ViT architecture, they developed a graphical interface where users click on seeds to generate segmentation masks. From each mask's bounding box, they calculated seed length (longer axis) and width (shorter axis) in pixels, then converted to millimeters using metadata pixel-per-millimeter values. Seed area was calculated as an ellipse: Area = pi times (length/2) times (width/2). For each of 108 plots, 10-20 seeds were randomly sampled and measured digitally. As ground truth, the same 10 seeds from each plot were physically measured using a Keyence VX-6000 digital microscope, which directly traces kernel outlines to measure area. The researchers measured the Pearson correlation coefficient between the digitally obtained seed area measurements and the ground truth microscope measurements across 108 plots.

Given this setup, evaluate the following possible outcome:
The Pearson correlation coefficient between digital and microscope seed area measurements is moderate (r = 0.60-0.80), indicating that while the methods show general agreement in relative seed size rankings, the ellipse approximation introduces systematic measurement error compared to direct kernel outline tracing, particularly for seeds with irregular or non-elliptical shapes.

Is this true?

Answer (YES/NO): NO